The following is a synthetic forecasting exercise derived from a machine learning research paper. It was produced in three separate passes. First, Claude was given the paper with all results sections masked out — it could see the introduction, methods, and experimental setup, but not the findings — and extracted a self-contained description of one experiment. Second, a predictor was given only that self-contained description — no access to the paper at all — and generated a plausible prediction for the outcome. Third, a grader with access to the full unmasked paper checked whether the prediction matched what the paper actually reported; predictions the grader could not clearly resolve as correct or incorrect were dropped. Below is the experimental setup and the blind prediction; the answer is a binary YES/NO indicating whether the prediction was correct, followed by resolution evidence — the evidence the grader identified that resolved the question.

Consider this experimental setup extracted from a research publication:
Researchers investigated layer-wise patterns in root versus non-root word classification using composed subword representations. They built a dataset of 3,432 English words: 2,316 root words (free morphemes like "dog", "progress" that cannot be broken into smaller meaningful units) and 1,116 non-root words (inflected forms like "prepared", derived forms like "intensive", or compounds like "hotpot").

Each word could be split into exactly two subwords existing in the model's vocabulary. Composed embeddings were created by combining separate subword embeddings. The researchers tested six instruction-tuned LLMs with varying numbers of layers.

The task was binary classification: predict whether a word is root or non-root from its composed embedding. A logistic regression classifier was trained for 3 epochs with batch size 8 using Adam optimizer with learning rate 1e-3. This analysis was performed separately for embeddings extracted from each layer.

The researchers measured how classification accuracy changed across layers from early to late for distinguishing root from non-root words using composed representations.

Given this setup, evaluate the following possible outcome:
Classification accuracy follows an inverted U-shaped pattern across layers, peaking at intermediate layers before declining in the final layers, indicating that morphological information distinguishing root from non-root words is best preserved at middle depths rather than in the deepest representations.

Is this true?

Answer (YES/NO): NO